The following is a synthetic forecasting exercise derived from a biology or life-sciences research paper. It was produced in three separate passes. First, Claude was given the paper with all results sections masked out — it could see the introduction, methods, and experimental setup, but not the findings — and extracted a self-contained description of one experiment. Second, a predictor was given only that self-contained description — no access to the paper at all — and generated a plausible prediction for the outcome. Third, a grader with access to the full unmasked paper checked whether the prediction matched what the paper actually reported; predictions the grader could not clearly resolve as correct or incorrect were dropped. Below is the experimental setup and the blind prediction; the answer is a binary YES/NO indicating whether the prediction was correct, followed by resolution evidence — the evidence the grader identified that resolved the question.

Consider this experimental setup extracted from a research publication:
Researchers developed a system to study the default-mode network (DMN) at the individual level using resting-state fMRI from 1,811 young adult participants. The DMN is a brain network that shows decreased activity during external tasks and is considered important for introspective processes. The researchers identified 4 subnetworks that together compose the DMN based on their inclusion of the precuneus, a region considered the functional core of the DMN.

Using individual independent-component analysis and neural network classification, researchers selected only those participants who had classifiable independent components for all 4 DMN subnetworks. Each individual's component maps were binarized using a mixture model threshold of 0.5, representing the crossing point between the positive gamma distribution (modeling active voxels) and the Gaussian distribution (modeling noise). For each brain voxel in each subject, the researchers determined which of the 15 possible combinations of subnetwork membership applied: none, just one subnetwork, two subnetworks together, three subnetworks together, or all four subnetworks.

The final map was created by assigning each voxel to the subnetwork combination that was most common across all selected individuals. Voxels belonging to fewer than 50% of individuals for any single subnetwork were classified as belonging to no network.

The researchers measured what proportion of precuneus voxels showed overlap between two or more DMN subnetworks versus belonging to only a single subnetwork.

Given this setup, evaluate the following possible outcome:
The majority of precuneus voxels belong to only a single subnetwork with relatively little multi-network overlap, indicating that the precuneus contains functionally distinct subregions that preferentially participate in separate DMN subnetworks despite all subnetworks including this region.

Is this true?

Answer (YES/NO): YES